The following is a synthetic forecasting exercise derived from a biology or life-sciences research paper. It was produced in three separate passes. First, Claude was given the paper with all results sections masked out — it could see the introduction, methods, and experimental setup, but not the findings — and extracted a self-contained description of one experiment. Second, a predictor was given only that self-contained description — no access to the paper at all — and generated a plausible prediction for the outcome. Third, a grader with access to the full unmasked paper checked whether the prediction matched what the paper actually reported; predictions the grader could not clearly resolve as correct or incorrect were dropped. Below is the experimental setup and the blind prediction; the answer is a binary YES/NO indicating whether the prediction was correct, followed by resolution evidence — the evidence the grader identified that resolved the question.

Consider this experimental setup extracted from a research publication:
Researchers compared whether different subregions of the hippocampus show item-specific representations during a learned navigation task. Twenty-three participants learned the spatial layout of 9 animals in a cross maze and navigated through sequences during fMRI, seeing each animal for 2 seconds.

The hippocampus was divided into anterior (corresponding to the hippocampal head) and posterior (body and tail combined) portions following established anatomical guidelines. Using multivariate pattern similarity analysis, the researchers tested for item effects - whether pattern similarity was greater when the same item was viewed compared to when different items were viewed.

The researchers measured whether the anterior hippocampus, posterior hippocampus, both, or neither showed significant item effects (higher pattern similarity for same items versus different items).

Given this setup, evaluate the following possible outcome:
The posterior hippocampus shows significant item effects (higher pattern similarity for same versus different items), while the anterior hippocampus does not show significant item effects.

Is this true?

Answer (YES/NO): YES